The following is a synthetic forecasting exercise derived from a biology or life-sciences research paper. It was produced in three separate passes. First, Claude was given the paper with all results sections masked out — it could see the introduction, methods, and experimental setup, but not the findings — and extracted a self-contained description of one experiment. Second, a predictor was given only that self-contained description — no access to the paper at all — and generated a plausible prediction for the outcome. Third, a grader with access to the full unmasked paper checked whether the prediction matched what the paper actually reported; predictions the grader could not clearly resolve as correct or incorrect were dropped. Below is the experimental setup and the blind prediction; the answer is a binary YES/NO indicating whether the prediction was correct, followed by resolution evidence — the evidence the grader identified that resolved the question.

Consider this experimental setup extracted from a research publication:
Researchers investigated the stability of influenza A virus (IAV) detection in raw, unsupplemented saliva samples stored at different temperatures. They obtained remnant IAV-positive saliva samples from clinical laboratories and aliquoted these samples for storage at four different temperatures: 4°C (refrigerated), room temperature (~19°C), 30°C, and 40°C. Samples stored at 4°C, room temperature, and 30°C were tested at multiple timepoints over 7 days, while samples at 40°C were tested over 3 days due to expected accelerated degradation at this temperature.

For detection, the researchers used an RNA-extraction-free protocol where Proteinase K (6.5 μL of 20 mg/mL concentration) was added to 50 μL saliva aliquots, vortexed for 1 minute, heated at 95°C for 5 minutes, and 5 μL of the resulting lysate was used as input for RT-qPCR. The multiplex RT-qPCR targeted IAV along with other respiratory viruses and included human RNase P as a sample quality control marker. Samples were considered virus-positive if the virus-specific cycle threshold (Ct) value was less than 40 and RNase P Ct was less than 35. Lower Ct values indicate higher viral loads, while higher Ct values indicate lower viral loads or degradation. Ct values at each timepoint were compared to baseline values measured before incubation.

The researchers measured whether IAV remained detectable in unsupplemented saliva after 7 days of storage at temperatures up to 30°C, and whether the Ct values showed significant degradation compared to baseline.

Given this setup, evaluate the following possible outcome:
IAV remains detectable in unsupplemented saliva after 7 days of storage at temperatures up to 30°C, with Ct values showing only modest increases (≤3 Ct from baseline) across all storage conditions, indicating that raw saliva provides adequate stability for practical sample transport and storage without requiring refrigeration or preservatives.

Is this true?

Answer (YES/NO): YES